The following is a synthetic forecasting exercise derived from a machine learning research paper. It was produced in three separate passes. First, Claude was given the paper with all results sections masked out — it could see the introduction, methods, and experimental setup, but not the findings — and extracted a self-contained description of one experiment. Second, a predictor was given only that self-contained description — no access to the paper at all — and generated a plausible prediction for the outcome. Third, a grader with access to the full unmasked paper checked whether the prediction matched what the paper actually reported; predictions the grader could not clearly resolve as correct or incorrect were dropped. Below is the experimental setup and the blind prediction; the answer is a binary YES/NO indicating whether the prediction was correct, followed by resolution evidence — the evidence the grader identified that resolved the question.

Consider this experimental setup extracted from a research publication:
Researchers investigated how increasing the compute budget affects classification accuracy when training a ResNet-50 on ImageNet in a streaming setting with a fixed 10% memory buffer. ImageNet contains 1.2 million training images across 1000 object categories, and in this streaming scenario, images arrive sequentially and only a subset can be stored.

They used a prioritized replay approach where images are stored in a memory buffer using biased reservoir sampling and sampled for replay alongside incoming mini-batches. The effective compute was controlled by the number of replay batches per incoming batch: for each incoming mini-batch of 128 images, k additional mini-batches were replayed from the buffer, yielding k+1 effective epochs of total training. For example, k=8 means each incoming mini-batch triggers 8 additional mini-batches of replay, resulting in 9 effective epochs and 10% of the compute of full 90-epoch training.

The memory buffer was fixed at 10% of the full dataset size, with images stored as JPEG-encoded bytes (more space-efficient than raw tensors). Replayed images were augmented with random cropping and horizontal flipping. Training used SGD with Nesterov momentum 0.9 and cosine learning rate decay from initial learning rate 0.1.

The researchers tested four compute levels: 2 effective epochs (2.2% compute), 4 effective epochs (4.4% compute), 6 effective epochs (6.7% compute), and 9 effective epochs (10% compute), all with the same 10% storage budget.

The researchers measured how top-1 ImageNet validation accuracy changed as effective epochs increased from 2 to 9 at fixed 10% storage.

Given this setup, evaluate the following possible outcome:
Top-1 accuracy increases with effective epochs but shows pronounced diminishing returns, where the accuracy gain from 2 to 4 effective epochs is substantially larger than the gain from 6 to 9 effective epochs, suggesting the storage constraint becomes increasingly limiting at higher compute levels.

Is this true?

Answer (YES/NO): YES